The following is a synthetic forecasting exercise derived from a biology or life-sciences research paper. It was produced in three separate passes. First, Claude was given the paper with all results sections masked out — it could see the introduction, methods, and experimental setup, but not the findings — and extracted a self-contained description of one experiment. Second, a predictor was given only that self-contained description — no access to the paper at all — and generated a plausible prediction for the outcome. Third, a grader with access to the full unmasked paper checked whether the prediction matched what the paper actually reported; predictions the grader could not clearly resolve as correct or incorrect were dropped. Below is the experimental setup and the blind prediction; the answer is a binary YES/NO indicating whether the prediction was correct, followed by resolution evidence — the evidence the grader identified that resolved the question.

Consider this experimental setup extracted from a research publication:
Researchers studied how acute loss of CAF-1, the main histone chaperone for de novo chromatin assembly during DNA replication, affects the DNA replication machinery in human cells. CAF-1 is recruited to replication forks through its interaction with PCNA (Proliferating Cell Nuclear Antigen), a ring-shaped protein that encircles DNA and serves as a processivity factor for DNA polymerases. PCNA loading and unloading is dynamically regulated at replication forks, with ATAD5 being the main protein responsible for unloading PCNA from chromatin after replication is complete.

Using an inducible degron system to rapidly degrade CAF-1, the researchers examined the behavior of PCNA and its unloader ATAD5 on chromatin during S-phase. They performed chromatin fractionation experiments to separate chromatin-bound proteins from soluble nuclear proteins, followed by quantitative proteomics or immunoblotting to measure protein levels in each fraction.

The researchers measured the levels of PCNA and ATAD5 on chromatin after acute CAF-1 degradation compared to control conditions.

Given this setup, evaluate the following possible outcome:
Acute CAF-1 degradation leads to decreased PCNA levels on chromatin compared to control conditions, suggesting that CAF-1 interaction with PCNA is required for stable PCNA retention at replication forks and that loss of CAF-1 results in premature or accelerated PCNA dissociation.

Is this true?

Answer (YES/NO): NO